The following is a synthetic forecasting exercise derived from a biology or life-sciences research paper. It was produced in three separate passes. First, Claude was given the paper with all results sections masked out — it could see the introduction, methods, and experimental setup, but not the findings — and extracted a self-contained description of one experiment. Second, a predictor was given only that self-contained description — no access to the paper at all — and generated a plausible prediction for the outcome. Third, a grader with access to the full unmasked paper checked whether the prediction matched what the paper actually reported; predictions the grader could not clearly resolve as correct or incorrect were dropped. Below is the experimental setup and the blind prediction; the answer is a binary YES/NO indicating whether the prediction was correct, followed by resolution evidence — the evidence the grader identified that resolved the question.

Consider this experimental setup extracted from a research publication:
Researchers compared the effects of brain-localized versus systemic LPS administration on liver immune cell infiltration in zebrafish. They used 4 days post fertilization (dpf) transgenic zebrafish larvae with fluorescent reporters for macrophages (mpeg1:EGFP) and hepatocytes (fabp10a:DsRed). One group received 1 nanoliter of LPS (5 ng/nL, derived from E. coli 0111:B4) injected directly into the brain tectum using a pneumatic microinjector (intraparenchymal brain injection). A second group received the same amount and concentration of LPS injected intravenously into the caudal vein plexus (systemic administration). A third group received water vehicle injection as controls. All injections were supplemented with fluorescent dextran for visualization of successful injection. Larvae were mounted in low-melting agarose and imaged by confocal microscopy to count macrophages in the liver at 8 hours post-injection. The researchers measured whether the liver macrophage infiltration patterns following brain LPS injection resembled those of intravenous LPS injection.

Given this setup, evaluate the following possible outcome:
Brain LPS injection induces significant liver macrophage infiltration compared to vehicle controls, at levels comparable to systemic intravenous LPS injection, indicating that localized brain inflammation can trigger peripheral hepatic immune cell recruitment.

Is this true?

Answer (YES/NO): YES